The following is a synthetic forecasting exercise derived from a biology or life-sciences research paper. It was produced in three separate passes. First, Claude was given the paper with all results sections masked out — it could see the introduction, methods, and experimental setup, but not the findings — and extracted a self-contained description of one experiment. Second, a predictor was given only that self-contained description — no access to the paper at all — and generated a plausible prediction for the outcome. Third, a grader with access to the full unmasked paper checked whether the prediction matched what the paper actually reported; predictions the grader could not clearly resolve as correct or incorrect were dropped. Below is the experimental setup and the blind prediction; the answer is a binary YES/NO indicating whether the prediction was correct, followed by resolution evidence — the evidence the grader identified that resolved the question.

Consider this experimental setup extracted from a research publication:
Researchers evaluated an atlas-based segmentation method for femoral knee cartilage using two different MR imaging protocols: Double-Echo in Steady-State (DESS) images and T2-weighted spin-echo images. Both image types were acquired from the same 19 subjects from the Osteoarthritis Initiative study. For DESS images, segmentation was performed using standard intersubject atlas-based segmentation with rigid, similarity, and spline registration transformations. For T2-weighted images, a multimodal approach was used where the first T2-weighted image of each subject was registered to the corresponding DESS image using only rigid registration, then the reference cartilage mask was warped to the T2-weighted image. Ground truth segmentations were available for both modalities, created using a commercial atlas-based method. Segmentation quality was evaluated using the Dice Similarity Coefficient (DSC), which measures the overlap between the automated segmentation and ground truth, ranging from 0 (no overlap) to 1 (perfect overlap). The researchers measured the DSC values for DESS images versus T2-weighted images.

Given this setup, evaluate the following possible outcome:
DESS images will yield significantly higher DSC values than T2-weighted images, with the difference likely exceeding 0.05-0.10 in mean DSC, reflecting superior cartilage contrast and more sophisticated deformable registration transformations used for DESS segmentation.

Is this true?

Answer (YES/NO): YES